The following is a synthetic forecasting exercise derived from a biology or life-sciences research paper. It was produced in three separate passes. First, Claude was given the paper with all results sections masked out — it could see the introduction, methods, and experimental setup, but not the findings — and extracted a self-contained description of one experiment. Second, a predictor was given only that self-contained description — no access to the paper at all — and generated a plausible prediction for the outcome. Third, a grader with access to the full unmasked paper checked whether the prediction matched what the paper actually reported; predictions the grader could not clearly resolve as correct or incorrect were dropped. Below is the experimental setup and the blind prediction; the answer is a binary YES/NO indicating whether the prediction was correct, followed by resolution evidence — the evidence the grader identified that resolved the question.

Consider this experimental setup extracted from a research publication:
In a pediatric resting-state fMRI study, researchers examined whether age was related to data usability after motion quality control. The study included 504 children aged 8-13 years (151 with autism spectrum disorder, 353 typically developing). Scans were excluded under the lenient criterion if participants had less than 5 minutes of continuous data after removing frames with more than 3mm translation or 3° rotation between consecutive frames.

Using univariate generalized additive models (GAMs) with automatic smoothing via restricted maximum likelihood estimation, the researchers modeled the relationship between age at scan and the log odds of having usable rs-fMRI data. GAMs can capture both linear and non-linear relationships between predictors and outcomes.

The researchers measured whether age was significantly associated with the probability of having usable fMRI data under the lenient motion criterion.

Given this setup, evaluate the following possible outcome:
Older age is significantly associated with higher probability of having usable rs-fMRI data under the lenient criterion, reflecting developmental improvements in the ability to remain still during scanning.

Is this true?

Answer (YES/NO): YES